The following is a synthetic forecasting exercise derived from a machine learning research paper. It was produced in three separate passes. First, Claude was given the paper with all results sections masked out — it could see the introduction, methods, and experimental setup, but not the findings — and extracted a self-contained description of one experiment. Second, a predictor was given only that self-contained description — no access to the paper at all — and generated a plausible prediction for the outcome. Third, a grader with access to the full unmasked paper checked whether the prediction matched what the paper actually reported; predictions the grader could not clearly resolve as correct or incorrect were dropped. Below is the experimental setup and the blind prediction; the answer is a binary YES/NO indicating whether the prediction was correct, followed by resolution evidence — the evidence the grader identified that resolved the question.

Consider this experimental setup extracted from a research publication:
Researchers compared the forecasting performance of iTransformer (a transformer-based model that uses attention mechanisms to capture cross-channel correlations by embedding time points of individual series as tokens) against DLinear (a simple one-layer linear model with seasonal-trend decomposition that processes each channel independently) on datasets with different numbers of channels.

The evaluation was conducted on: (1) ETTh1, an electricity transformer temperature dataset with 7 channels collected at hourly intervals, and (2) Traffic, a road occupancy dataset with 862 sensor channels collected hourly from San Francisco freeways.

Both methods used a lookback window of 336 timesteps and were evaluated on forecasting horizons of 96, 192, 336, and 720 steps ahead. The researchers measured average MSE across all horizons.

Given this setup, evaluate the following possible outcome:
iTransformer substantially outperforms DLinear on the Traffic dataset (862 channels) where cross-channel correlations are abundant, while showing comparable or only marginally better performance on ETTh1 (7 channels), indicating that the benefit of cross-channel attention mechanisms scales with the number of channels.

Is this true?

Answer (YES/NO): NO